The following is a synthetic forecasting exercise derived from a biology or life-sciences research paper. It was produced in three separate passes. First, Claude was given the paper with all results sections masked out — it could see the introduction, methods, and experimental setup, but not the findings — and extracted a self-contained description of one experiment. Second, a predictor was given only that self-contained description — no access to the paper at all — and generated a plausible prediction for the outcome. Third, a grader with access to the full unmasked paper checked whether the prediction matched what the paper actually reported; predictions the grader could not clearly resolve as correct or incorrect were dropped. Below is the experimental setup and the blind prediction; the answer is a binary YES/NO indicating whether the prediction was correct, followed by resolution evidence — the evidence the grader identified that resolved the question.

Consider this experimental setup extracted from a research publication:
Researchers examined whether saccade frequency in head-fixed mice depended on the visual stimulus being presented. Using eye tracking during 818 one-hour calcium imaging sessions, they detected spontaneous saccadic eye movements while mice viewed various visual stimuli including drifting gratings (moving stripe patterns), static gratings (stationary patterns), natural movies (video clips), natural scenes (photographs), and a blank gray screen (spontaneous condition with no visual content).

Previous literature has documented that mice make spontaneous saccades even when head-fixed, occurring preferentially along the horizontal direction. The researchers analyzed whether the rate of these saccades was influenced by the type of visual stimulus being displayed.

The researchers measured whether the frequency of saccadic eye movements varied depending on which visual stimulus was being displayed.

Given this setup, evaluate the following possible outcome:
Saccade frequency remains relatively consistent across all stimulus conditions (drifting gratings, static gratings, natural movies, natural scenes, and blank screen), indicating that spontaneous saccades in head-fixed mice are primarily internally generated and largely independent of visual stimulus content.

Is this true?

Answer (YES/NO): YES